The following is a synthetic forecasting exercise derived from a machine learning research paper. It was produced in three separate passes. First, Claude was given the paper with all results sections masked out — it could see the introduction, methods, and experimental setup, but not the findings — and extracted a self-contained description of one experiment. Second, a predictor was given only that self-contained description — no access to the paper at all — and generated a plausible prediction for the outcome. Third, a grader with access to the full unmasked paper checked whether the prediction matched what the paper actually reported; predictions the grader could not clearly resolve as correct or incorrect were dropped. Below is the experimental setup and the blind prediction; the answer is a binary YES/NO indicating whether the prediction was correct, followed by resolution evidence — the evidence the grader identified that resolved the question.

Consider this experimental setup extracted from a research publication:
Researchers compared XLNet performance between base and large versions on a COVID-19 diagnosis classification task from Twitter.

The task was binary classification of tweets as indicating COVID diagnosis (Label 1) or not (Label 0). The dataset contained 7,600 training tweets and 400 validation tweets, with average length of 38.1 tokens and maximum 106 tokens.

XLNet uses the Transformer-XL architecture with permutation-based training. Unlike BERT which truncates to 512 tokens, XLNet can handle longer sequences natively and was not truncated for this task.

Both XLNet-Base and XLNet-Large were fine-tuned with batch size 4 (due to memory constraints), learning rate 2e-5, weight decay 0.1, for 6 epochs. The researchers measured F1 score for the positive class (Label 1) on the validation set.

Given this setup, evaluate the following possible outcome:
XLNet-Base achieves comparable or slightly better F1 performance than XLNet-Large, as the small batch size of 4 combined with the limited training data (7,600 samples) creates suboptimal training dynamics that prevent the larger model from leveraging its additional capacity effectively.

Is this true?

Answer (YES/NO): NO